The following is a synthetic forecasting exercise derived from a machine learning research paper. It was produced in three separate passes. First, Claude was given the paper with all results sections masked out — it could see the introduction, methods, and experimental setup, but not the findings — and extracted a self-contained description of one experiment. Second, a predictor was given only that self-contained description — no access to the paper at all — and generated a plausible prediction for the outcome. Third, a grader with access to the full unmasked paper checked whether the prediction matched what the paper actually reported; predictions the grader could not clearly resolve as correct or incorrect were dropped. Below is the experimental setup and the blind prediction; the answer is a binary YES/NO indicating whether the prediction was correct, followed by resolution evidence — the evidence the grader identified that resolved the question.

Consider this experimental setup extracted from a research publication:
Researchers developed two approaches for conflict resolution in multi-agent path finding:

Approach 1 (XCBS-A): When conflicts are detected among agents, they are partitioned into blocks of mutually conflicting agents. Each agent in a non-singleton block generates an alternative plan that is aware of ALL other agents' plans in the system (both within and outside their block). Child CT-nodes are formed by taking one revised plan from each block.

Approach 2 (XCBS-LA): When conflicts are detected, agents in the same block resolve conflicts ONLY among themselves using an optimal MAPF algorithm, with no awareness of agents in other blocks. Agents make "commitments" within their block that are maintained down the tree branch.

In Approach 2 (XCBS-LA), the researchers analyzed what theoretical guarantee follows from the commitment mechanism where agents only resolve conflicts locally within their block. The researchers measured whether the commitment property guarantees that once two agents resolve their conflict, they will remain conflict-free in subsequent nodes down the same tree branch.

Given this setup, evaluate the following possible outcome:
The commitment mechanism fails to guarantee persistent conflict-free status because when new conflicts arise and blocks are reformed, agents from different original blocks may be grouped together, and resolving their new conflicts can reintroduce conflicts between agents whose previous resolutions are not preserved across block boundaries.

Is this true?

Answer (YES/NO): NO